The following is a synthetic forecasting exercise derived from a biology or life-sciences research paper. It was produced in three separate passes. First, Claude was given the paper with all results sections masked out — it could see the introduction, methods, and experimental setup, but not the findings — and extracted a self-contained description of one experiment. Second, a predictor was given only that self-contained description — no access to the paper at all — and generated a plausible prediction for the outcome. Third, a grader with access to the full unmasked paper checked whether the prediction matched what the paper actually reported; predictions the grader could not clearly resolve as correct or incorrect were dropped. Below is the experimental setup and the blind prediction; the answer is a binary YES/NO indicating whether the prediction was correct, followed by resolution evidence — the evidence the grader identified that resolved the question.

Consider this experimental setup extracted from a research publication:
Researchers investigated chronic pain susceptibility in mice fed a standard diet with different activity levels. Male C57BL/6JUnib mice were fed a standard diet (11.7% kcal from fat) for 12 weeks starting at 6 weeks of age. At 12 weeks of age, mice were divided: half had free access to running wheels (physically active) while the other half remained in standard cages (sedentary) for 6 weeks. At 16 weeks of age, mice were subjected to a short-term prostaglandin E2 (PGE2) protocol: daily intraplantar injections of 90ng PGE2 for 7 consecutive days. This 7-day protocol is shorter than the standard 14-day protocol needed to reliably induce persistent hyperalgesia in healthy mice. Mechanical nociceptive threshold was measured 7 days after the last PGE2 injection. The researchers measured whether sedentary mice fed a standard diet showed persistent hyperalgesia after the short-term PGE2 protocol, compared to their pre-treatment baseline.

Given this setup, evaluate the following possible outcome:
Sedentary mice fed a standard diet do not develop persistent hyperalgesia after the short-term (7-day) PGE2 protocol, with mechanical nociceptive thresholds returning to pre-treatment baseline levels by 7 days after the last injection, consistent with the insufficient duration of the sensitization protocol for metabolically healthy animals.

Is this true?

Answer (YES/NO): YES